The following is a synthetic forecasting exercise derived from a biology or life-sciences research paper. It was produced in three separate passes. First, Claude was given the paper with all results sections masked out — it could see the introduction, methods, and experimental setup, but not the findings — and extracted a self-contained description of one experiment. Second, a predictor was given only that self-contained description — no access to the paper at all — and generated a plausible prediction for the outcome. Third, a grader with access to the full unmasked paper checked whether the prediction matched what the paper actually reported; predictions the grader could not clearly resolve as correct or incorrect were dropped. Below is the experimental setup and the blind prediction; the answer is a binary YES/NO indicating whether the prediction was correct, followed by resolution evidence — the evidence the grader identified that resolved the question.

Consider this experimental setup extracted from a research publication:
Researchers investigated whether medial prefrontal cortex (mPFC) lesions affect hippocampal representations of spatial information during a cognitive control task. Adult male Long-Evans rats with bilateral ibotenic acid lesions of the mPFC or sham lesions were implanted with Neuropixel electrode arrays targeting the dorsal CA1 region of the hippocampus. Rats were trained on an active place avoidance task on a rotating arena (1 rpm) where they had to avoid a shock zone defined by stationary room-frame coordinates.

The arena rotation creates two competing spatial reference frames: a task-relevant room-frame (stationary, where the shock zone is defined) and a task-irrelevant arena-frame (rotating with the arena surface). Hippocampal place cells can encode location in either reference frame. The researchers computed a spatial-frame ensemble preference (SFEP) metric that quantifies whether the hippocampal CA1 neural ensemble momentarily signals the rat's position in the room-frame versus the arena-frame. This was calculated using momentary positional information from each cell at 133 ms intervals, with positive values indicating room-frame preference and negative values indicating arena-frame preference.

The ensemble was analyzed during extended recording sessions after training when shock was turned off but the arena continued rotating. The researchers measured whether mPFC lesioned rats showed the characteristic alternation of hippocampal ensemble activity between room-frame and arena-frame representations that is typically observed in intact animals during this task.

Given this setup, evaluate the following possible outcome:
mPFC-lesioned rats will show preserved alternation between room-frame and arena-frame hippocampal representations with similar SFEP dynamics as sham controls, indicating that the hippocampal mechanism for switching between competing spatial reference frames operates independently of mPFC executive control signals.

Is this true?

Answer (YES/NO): YES